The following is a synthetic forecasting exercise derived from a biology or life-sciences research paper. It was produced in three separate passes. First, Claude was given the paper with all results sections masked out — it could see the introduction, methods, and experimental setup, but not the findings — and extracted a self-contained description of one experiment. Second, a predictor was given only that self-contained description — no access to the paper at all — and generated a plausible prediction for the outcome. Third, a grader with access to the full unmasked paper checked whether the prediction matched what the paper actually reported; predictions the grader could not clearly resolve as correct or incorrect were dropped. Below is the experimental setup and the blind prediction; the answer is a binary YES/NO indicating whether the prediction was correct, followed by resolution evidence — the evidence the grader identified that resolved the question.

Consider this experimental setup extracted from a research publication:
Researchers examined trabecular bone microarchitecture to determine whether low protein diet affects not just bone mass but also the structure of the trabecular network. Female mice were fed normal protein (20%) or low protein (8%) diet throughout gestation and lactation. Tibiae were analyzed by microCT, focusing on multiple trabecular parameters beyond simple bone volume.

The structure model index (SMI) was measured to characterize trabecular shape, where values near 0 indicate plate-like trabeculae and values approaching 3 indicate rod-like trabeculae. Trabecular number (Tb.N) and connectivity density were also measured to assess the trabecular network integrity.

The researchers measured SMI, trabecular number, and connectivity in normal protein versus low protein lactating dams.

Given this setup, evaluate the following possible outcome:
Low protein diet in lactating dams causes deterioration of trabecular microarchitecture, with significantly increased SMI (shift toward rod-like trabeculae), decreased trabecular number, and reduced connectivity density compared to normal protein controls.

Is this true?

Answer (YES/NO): YES